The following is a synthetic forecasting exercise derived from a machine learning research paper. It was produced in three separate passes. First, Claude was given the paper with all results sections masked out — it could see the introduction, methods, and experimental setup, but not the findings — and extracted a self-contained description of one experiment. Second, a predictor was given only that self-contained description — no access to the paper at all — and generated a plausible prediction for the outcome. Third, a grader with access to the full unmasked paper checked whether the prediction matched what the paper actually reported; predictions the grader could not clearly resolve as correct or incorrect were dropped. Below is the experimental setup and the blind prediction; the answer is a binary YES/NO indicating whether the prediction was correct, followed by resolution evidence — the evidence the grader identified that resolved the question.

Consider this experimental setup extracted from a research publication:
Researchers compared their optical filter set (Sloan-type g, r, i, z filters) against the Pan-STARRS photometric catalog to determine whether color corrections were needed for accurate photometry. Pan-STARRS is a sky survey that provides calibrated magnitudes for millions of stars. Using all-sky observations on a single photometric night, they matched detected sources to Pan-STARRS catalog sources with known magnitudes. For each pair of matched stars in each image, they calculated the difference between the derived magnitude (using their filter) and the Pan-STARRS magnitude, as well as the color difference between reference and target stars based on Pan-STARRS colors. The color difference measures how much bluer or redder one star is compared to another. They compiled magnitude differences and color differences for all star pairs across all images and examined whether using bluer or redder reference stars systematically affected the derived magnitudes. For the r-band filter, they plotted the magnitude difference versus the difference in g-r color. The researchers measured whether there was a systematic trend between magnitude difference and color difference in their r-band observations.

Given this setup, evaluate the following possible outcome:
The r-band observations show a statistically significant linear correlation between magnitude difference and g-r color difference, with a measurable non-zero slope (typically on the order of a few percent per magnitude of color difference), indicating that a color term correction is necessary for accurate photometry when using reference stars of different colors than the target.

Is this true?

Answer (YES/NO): YES